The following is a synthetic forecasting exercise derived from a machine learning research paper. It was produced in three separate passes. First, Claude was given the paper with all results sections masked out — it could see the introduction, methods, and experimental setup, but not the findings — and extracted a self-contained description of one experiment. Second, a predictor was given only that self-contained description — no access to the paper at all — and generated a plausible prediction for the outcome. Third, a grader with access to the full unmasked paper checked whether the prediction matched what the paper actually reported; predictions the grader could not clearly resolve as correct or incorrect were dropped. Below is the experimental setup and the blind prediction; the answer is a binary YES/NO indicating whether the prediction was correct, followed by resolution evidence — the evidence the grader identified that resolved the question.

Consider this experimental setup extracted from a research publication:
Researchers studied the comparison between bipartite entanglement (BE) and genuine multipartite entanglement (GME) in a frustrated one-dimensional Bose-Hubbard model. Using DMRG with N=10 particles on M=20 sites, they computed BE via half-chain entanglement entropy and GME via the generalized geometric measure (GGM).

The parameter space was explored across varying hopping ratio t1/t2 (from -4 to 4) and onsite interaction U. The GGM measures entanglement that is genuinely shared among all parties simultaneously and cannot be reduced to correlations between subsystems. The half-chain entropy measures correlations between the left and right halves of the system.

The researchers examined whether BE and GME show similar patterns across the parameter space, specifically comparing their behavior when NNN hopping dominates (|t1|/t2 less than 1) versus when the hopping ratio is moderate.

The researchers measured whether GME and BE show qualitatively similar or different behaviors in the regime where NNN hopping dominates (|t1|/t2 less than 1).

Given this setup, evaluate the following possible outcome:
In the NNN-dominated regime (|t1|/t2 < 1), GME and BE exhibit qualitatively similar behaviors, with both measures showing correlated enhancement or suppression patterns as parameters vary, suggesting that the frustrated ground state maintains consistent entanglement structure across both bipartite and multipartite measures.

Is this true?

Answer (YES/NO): NO